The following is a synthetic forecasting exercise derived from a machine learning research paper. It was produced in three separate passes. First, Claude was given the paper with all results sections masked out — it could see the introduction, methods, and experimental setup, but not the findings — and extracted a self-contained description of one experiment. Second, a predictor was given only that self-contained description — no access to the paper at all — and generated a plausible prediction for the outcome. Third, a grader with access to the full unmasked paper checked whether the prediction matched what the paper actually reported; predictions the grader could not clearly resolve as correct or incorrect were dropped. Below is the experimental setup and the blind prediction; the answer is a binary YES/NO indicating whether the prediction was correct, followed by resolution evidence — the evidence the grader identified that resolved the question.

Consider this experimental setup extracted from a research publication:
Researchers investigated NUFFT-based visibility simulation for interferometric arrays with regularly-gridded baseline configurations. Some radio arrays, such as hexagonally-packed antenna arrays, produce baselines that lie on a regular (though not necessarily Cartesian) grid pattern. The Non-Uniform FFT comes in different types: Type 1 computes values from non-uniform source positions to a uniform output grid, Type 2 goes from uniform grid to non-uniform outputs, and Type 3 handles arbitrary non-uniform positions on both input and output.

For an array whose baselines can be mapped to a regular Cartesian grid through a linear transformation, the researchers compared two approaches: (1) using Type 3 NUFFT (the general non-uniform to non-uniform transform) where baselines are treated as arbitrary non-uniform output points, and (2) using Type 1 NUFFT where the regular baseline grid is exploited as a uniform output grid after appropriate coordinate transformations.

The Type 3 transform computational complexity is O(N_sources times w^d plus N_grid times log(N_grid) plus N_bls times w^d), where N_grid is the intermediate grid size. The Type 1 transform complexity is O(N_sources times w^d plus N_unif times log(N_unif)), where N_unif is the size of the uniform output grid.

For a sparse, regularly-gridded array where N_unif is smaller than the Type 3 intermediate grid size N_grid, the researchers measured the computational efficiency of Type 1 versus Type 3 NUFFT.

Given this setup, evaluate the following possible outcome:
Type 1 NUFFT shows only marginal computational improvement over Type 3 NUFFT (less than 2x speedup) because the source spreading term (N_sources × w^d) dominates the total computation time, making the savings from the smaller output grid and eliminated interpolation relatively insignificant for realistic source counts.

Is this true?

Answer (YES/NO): NO